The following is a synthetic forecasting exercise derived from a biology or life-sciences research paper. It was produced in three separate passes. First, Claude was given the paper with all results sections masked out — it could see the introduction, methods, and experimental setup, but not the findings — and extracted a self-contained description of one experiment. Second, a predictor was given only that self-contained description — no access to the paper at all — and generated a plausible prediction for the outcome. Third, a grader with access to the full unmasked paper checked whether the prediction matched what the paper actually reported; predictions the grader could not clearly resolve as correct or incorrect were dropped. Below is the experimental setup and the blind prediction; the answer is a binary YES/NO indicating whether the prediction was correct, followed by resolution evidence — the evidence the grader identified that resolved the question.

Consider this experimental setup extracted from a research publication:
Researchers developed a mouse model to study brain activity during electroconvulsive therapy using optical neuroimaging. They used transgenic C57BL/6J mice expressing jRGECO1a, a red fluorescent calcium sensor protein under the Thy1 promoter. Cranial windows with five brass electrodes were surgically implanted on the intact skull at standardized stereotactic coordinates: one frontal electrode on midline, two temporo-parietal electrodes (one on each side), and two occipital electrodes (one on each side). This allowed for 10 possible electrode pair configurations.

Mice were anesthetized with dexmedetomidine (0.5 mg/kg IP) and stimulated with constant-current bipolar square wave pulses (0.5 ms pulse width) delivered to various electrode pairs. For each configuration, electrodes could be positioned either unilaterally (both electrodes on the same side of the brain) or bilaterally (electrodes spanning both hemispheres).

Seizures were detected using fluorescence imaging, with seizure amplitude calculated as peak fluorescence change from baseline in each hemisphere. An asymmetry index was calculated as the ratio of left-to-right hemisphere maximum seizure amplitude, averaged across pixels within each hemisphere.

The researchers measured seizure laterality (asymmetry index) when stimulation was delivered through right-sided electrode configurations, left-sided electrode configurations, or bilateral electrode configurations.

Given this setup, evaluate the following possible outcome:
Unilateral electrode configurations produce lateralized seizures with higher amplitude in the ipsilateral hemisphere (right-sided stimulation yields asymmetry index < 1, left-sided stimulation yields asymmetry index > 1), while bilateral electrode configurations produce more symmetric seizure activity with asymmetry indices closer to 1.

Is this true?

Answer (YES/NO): YES